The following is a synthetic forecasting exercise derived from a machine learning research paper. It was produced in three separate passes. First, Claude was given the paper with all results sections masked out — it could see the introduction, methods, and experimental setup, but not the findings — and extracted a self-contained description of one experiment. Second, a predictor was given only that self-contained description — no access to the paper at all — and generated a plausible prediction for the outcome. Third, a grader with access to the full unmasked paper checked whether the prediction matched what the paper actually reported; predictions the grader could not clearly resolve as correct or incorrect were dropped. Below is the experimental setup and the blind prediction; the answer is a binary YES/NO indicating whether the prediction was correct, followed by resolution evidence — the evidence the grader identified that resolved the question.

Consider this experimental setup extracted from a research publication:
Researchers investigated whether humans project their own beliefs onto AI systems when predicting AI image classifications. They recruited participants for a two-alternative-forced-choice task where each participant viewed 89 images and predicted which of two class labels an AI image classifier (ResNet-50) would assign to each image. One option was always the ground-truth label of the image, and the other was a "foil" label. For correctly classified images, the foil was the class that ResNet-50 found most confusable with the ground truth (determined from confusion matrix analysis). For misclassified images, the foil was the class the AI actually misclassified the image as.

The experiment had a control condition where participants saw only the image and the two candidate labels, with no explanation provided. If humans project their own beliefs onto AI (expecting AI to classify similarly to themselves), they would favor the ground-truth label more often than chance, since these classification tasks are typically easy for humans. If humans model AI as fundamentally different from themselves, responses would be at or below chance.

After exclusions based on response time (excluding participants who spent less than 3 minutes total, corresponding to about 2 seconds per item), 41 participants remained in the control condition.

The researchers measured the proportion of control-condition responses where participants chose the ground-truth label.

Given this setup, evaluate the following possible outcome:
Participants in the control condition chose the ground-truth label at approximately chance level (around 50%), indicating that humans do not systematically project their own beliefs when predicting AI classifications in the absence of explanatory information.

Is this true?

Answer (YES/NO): NO